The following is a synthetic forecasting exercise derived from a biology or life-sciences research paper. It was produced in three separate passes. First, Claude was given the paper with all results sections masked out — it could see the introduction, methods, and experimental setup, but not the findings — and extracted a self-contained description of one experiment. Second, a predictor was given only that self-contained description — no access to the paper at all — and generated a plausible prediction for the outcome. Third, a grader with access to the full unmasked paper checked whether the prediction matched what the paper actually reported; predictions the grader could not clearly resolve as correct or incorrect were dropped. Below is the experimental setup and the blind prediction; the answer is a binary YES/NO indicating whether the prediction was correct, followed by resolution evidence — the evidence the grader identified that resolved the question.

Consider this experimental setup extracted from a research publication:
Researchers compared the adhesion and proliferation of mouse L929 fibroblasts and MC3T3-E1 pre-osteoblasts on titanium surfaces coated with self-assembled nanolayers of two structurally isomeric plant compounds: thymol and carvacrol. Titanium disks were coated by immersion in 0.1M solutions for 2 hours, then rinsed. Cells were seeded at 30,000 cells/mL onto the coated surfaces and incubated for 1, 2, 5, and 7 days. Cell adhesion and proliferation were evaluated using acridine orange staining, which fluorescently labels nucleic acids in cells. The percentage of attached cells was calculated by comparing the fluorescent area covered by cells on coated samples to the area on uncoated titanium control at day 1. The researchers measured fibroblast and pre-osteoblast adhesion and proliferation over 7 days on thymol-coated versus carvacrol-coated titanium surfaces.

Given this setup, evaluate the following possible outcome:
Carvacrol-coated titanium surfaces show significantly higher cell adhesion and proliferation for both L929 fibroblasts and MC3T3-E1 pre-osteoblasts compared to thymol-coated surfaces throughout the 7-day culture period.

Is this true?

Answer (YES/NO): NO